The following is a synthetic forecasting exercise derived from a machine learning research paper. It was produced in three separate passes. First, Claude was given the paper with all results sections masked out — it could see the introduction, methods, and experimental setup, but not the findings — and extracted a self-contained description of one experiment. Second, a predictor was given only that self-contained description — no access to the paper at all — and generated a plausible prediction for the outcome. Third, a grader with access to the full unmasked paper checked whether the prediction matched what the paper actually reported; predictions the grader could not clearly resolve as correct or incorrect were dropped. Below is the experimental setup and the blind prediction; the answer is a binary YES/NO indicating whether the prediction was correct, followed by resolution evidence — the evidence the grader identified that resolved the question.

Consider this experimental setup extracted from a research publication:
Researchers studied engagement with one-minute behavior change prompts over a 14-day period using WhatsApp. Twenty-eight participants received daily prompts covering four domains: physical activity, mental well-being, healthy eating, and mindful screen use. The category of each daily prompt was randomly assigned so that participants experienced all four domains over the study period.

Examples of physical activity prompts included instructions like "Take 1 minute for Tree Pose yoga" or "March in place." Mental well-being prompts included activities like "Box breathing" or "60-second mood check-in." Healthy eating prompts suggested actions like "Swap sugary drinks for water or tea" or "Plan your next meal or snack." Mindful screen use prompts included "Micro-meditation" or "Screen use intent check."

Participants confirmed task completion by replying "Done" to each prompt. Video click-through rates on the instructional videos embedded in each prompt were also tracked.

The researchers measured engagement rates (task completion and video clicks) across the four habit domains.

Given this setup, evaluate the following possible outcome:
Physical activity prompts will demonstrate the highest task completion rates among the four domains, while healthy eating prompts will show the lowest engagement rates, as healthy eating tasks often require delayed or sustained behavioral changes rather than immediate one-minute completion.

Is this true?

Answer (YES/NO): NO